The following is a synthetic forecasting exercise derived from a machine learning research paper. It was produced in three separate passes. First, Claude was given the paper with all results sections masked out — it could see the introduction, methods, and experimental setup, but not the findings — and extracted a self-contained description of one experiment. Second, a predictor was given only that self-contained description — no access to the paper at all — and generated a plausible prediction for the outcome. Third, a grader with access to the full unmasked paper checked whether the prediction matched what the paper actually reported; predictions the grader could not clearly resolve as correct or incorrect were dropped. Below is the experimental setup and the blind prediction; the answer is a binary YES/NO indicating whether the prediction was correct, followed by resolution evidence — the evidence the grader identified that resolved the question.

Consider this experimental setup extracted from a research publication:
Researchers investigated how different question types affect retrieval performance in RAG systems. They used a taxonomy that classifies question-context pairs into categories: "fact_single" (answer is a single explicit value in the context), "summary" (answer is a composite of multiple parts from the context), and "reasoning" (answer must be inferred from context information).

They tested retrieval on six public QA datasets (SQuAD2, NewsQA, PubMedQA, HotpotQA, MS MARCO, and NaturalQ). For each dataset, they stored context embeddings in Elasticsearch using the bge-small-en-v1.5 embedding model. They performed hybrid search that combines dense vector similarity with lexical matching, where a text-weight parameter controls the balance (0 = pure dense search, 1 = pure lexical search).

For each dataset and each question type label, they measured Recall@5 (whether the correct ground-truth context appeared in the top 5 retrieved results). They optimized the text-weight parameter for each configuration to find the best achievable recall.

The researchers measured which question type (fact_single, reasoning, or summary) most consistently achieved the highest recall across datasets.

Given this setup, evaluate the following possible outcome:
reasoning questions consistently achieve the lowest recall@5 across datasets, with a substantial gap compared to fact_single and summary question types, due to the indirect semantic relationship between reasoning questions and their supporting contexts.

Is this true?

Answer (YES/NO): YES